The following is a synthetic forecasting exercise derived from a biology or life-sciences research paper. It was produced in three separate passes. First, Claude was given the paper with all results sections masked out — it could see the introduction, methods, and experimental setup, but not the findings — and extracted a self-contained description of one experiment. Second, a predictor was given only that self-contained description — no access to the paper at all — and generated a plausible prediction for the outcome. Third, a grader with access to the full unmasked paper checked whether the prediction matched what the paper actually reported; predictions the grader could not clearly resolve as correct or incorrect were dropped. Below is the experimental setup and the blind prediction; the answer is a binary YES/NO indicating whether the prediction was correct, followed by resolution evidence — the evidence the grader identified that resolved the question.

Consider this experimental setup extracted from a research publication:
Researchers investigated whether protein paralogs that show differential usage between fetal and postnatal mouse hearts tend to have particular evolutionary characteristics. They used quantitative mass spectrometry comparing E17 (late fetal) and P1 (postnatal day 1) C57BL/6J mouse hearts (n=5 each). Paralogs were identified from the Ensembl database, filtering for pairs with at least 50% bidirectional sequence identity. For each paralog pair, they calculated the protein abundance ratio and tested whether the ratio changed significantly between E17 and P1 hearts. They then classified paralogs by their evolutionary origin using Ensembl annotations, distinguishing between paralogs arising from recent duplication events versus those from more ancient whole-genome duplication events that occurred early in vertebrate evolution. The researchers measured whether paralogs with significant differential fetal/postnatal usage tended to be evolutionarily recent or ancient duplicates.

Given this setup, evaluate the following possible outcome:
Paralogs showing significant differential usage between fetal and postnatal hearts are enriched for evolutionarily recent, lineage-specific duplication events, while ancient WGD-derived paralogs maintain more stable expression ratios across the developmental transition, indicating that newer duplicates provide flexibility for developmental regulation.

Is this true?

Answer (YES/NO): YES